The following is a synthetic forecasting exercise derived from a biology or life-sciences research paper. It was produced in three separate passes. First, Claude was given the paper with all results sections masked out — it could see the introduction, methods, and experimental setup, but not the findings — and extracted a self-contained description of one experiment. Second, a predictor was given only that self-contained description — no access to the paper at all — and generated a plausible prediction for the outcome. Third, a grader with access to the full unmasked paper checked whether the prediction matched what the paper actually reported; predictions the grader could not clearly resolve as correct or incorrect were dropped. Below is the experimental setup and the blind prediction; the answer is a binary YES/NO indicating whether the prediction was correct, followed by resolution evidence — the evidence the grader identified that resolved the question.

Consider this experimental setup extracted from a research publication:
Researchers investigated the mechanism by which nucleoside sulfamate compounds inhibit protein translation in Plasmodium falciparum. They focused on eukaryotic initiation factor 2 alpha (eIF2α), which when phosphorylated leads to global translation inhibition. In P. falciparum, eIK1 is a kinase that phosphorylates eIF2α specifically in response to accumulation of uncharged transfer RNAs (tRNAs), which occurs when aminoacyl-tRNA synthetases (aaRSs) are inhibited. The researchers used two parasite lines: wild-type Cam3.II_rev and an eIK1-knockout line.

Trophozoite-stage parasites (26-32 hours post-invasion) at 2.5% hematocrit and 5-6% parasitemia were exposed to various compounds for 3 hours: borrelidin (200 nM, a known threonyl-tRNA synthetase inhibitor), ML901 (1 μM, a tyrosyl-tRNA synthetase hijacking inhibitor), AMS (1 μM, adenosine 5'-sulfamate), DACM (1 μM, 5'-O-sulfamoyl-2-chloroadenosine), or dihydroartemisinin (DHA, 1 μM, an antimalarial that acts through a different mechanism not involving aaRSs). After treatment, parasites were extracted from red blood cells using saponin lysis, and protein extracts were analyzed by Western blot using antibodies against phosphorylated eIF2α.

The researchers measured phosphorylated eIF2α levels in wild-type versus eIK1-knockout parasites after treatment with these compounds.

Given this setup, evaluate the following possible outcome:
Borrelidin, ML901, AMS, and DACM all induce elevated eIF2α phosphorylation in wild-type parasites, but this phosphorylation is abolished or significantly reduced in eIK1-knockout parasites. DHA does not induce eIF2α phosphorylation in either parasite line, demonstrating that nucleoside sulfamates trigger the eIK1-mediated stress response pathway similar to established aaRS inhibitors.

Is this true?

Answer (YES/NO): NO